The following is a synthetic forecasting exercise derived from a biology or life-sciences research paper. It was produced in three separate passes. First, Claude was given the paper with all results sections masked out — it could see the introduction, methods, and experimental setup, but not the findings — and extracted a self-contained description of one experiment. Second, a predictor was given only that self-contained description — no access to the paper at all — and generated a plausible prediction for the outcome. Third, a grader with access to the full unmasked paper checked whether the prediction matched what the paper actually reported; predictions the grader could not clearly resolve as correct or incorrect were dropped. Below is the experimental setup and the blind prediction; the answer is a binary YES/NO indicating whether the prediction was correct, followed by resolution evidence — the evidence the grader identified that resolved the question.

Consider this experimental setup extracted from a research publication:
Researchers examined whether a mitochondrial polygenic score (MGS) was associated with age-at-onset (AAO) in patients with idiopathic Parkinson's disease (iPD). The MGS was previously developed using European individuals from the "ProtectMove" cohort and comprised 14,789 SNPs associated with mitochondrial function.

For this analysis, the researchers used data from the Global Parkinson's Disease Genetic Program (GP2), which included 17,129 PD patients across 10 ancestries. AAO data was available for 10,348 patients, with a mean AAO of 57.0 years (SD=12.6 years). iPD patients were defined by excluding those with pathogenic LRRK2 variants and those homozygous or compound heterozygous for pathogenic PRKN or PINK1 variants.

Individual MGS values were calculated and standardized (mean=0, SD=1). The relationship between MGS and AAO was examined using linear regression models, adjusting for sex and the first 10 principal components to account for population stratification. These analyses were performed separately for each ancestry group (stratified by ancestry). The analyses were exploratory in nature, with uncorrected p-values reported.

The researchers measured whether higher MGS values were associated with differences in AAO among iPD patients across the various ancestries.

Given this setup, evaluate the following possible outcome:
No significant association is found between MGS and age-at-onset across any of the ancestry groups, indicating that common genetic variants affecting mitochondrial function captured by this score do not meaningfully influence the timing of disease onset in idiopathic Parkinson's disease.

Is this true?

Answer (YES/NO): YES